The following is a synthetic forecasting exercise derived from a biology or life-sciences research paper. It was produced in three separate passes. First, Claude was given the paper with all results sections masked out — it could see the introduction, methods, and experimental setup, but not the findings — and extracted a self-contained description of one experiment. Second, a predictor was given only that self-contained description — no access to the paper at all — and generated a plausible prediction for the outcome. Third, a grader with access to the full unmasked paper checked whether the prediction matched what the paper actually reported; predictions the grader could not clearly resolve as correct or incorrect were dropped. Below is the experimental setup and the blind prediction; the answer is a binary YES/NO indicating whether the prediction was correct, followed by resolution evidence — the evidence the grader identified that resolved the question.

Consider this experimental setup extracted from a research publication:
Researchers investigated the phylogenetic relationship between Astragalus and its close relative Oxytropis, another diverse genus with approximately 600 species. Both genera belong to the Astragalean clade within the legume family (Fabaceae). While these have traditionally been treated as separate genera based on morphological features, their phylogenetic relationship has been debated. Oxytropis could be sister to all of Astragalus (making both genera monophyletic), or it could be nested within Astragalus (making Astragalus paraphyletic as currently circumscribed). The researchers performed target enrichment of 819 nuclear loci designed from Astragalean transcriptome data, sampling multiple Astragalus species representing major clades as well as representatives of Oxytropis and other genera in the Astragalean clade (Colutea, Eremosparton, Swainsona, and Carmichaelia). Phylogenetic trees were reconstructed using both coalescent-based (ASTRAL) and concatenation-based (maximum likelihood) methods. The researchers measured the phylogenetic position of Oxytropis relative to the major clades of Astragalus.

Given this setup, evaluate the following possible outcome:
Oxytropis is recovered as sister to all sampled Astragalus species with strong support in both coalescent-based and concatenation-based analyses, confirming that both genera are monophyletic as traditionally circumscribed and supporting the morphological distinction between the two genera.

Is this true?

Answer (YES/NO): YES